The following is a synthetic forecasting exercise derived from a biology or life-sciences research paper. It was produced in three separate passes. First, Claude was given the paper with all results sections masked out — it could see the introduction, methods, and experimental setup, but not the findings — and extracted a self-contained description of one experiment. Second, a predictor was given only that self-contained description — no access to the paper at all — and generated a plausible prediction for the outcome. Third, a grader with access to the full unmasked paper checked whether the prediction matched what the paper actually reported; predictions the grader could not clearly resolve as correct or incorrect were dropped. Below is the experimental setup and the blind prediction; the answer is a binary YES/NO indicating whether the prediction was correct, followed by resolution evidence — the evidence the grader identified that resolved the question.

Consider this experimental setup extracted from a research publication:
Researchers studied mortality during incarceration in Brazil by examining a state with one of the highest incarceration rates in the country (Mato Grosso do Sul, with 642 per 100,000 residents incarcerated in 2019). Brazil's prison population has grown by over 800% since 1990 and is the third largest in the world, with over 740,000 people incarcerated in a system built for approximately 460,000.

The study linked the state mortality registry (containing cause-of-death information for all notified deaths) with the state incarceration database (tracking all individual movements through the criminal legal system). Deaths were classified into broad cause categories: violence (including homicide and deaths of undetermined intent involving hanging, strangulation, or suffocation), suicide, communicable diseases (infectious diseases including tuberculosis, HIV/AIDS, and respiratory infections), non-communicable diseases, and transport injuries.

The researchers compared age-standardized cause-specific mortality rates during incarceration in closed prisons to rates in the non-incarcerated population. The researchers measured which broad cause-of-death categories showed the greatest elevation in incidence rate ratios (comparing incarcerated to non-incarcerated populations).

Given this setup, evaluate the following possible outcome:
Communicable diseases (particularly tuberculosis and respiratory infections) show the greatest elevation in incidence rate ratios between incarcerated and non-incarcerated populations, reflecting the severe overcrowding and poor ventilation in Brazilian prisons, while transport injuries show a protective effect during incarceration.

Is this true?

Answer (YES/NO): YES